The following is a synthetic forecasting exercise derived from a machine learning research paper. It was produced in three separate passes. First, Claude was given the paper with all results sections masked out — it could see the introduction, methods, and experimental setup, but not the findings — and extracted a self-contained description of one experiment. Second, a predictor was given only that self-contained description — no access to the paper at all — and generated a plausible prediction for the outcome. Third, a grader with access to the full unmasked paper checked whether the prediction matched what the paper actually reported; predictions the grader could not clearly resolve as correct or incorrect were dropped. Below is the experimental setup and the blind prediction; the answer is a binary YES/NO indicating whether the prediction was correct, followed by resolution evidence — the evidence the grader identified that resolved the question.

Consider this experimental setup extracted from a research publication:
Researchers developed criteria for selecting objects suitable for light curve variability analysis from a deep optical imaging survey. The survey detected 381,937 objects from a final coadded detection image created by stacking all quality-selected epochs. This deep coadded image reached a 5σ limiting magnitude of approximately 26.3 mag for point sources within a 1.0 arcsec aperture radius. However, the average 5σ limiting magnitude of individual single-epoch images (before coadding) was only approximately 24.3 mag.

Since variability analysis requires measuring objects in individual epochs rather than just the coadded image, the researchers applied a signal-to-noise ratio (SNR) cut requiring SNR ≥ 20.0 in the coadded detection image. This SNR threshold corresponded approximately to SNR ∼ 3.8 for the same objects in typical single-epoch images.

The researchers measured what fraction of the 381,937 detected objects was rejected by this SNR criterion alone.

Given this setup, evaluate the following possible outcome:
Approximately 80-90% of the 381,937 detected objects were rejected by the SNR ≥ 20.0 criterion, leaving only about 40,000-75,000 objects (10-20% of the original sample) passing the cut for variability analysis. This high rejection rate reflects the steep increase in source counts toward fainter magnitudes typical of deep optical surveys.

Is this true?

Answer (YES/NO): NO